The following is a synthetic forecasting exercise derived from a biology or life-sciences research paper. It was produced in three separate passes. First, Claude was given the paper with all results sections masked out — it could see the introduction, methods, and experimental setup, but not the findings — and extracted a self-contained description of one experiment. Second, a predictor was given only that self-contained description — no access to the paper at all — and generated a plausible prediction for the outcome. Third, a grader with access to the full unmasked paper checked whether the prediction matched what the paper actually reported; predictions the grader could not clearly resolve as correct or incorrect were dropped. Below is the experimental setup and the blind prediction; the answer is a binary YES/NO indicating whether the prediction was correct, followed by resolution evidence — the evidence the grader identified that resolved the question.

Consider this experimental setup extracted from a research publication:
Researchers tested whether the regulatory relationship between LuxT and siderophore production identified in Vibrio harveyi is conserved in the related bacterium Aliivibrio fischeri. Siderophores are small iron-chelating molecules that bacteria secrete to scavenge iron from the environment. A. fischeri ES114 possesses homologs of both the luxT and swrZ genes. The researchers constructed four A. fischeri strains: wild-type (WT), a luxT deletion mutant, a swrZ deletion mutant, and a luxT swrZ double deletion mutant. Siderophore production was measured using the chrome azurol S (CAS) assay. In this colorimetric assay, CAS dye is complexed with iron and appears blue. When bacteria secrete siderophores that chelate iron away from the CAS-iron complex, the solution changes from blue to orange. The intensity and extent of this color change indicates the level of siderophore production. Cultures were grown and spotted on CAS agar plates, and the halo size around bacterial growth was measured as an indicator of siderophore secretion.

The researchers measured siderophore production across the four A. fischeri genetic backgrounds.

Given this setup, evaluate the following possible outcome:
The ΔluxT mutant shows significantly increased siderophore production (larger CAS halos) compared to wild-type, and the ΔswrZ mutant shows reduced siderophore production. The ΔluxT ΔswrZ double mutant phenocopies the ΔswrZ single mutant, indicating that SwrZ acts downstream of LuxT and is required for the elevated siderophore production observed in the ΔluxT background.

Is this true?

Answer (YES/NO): NO